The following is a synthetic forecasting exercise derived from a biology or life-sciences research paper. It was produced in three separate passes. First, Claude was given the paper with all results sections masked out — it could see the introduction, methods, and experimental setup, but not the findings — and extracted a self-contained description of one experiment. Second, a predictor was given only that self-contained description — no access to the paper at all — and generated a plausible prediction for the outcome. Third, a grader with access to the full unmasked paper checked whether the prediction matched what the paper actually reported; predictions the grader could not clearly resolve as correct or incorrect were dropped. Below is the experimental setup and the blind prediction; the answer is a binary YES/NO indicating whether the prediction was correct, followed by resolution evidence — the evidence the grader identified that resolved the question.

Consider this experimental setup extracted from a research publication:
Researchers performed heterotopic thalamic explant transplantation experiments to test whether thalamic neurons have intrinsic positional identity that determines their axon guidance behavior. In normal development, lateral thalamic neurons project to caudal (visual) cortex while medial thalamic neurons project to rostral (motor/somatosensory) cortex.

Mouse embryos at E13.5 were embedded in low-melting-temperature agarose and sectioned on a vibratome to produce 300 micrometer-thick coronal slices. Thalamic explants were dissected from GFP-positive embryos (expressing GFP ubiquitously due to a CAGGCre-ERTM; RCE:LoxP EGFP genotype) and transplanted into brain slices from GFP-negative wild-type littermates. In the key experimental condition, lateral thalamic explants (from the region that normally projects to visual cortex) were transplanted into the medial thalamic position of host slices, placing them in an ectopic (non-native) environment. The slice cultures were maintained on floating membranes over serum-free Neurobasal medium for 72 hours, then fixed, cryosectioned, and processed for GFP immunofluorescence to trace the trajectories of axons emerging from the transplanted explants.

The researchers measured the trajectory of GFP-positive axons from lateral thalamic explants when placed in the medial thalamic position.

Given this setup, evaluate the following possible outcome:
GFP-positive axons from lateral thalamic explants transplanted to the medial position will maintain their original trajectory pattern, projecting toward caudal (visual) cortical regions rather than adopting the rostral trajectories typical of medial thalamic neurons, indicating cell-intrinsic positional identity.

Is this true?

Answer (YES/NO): YES